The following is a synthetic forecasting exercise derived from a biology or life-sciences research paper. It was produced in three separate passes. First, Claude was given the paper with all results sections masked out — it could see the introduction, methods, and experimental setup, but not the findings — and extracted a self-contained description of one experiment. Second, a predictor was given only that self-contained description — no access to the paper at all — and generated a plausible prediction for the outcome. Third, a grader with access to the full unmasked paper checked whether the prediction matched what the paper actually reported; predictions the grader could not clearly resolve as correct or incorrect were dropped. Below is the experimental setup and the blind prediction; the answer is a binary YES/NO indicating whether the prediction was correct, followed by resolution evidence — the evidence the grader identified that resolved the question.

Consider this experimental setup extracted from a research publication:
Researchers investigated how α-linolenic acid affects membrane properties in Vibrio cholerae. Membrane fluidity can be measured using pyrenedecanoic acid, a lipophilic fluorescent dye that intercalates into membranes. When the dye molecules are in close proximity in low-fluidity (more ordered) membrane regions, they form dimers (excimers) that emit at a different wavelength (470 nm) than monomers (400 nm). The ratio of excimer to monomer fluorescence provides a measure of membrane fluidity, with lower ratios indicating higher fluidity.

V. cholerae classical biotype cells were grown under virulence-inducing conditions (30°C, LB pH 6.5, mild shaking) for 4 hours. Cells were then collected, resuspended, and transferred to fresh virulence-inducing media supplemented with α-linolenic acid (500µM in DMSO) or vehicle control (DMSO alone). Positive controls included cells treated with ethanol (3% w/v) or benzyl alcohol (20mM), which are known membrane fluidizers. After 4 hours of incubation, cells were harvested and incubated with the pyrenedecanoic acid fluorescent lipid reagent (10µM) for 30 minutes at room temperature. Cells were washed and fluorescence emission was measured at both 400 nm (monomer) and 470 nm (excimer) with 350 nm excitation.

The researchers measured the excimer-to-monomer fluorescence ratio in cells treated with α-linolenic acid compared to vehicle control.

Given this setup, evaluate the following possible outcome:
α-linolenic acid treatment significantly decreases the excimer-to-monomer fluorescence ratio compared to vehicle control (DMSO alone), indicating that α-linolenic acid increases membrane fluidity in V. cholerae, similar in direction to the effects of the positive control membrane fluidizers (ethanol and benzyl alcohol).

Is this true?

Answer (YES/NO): NO